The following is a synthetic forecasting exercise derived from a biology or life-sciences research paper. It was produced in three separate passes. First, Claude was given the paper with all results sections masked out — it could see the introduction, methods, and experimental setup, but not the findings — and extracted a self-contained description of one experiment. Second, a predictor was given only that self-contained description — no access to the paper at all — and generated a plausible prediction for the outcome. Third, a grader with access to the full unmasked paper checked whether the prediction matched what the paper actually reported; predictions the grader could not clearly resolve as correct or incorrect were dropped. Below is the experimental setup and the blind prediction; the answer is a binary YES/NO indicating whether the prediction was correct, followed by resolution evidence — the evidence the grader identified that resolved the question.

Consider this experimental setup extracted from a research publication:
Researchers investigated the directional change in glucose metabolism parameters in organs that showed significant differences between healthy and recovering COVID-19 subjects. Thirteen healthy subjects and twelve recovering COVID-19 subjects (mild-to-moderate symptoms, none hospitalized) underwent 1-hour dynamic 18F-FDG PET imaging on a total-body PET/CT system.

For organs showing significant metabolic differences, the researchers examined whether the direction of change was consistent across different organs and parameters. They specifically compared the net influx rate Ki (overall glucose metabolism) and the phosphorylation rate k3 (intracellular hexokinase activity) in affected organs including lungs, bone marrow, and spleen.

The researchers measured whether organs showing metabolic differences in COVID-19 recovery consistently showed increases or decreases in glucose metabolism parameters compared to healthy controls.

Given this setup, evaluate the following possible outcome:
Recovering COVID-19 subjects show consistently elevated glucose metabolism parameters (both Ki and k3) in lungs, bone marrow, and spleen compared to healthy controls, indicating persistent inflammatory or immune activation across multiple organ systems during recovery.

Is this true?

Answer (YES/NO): NO